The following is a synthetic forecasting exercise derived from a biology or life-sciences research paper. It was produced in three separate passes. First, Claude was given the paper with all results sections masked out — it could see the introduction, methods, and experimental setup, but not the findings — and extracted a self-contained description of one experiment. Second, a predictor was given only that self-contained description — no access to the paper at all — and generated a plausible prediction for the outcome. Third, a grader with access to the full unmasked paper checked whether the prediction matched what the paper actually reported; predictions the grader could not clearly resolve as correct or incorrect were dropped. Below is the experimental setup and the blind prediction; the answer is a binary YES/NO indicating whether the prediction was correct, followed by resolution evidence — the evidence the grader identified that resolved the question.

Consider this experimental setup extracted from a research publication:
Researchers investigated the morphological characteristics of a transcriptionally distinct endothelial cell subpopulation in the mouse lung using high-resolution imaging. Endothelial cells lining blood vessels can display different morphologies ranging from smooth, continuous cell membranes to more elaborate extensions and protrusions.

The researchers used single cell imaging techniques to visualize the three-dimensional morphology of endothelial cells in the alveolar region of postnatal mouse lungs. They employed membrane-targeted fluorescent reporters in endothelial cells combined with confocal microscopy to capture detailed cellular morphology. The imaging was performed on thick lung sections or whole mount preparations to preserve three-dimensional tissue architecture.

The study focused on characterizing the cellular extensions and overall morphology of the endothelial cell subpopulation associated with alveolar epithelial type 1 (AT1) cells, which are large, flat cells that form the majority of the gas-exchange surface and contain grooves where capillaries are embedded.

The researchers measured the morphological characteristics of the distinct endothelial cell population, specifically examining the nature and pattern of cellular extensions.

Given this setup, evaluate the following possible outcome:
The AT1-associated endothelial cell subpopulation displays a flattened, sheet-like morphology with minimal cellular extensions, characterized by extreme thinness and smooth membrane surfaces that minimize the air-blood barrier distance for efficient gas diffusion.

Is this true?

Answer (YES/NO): NO